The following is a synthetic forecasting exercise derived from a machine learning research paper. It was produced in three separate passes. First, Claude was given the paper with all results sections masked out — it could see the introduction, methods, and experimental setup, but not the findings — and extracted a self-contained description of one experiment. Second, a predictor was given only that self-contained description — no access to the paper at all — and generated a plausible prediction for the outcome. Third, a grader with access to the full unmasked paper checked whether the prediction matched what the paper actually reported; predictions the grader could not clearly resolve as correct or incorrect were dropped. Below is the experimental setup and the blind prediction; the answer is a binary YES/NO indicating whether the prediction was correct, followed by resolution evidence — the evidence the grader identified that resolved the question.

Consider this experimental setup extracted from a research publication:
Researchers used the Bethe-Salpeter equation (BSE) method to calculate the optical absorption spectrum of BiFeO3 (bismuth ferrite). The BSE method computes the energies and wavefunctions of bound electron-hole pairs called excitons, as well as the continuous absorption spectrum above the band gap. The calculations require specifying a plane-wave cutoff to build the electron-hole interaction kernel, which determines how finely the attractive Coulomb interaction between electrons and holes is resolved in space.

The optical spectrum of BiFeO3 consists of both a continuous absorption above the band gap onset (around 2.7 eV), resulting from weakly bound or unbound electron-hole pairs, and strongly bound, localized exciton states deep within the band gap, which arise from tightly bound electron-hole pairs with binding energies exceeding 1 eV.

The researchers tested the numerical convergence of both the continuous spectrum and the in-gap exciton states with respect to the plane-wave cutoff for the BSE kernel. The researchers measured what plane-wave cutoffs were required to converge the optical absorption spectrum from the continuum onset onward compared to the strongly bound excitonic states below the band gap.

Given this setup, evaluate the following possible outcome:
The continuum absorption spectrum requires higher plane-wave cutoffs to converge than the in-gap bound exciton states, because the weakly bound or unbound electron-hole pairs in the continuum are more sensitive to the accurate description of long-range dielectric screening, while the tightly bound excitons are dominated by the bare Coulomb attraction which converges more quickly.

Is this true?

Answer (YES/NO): NO